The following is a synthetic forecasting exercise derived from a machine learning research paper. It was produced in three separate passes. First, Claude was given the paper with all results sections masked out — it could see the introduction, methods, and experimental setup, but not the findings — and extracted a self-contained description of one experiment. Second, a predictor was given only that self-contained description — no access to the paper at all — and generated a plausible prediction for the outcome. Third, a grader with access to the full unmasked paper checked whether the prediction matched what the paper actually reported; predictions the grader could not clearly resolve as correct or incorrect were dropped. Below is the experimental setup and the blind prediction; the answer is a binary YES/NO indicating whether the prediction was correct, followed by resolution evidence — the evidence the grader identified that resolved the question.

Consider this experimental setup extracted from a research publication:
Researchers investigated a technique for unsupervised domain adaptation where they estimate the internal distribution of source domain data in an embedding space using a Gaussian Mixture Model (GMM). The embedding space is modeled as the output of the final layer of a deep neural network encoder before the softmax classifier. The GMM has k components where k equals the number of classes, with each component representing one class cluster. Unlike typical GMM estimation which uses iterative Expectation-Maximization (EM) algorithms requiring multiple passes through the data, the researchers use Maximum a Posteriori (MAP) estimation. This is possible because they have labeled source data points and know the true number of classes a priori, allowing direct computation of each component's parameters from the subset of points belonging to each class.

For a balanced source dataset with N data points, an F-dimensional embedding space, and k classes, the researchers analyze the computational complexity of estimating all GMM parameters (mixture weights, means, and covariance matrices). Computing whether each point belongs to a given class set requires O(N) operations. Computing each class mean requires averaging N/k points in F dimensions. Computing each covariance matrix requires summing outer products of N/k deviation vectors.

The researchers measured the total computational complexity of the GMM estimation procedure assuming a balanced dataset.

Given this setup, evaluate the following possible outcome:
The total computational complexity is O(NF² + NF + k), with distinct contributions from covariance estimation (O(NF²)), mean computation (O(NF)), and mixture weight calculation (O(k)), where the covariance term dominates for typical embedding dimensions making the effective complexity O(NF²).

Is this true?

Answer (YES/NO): NO